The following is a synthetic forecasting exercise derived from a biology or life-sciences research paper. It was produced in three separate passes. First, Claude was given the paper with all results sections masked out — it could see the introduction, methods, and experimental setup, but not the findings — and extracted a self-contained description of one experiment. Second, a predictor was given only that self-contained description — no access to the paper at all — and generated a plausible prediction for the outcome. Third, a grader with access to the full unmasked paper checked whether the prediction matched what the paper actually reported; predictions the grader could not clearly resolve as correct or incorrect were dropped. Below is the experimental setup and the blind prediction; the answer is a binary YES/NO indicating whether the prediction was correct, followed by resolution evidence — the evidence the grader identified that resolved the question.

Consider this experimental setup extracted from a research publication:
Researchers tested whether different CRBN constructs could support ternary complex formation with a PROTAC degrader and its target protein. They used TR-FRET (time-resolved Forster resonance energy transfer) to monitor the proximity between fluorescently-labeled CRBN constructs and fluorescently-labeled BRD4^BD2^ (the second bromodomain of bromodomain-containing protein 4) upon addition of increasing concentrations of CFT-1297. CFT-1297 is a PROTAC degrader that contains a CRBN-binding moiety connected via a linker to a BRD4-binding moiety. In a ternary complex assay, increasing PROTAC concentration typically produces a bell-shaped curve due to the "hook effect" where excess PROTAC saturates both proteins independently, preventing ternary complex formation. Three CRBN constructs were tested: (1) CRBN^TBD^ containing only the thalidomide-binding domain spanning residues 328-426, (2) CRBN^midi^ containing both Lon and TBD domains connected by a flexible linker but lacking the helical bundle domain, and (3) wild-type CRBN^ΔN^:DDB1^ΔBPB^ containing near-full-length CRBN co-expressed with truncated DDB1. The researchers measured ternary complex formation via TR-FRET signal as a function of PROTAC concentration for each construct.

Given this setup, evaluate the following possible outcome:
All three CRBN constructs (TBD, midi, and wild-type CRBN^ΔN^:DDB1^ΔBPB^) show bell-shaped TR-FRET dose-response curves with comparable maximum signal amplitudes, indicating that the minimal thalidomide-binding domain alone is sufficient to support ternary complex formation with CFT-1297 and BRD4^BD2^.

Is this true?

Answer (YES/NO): NO